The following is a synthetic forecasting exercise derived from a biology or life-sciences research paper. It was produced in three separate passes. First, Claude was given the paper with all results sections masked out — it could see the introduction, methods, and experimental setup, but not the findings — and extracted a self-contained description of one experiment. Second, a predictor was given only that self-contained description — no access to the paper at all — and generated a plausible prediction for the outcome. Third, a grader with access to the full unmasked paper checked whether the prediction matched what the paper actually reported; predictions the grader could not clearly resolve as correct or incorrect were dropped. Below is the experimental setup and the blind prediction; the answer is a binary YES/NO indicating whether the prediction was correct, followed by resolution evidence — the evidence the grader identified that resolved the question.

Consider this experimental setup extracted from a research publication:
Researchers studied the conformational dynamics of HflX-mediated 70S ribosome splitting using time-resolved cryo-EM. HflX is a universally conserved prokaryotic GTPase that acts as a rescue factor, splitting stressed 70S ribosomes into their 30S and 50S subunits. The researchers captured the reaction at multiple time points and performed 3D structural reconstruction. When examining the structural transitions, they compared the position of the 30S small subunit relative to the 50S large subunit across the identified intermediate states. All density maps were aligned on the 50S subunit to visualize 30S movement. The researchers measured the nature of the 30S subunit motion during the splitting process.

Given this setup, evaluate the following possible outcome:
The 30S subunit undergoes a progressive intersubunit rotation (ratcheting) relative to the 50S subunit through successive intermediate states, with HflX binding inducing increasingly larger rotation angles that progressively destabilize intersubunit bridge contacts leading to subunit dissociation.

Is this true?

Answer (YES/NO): NO